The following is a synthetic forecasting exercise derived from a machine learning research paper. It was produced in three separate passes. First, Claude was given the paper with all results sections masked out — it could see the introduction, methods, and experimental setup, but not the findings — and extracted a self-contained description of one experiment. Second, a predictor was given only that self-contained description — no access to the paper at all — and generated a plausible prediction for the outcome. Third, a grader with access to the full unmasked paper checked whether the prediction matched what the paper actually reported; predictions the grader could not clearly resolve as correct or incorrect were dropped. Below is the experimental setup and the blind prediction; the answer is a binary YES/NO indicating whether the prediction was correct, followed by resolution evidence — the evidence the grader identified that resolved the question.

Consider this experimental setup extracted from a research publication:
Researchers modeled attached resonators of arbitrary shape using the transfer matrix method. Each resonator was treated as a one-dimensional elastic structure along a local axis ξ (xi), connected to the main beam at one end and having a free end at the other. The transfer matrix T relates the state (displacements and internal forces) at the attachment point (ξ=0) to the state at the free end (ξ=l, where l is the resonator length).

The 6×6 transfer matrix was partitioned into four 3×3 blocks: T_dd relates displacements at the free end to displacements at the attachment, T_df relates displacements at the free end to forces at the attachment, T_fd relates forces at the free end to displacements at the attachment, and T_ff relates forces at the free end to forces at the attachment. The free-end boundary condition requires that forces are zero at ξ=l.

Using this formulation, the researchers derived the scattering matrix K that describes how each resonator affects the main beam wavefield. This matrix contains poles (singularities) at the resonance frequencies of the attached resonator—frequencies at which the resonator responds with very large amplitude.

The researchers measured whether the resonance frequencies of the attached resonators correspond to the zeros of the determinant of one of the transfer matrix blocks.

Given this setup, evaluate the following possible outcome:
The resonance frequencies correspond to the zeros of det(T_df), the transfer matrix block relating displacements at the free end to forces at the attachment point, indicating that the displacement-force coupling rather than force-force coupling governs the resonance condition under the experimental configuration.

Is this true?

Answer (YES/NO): NO